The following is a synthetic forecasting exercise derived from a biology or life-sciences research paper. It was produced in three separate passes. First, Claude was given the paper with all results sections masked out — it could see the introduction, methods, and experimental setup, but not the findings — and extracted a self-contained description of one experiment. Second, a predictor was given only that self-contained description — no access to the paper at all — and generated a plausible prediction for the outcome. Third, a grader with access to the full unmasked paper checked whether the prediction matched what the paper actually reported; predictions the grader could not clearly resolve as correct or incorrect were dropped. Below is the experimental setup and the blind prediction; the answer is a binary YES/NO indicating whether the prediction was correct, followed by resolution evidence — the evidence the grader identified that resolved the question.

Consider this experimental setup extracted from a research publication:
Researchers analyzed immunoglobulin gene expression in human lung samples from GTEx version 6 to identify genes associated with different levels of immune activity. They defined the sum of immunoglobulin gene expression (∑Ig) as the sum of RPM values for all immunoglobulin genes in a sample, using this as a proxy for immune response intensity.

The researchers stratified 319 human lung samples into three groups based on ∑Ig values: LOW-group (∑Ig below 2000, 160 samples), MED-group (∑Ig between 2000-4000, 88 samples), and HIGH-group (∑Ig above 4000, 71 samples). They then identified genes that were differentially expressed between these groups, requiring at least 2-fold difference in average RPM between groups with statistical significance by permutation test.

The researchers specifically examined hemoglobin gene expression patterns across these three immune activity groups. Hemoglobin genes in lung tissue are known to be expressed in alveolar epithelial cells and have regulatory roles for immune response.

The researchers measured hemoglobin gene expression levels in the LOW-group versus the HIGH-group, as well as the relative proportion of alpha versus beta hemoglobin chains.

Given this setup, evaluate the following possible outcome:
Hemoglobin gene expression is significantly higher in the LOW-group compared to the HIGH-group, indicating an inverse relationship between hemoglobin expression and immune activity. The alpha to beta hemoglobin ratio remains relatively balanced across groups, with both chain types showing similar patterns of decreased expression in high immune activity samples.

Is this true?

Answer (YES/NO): NO